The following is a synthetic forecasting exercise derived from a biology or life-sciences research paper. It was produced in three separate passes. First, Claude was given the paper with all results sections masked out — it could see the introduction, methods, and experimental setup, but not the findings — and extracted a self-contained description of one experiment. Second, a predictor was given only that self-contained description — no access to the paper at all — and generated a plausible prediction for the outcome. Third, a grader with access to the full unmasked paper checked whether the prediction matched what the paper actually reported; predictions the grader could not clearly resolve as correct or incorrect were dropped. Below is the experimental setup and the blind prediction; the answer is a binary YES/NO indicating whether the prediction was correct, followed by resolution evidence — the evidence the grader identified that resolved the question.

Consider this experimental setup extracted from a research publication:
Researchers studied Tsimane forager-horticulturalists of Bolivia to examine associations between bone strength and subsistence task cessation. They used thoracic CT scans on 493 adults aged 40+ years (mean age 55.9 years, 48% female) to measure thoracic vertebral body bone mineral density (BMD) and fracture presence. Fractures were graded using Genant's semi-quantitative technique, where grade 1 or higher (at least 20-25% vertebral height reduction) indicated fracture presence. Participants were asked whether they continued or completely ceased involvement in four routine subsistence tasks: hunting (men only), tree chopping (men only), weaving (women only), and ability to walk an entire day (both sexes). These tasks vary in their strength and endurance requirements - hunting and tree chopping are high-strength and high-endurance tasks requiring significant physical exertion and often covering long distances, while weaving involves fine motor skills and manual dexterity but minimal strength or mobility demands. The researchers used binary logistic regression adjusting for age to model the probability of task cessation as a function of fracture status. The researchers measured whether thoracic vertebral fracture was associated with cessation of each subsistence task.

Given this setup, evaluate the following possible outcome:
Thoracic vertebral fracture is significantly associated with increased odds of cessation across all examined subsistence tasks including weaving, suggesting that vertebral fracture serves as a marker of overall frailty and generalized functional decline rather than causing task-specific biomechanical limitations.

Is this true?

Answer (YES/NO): NO